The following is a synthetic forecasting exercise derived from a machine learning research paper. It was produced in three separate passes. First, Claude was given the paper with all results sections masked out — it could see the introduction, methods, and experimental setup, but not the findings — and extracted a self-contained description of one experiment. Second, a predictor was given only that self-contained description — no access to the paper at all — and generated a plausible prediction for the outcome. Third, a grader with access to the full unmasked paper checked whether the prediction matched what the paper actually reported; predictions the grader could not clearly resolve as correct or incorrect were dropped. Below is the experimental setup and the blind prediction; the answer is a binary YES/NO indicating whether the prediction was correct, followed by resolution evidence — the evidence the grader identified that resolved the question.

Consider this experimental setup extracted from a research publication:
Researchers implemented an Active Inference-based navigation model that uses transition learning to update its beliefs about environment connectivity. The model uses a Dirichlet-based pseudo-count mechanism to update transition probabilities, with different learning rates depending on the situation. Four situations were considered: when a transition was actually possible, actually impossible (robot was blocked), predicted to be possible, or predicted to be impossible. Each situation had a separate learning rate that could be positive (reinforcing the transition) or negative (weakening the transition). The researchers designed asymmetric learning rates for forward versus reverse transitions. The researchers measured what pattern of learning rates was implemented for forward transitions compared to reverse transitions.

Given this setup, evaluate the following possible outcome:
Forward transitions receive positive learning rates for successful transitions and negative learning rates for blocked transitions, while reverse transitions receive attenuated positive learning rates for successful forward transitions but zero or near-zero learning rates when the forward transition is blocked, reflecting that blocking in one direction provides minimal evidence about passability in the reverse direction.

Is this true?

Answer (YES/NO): NO